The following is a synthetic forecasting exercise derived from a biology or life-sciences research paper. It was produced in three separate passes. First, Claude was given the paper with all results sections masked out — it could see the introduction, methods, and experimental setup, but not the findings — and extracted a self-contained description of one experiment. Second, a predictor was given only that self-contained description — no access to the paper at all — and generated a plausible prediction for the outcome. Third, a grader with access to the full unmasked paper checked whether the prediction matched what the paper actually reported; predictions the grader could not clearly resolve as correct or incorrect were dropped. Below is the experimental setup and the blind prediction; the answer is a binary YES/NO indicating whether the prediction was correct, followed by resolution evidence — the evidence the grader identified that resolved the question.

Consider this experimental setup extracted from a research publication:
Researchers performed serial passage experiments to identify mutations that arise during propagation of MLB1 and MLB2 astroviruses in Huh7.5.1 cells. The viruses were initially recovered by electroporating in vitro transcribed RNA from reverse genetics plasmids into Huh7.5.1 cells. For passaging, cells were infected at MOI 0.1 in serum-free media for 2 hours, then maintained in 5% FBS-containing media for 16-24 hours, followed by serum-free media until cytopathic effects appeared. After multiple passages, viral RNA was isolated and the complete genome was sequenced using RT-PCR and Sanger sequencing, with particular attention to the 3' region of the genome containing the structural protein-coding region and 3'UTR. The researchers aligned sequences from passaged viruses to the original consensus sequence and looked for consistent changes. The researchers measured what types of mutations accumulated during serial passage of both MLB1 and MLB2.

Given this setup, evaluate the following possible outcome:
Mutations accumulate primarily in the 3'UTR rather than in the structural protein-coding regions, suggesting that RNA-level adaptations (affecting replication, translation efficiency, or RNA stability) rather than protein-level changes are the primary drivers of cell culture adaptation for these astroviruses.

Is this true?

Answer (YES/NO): NO